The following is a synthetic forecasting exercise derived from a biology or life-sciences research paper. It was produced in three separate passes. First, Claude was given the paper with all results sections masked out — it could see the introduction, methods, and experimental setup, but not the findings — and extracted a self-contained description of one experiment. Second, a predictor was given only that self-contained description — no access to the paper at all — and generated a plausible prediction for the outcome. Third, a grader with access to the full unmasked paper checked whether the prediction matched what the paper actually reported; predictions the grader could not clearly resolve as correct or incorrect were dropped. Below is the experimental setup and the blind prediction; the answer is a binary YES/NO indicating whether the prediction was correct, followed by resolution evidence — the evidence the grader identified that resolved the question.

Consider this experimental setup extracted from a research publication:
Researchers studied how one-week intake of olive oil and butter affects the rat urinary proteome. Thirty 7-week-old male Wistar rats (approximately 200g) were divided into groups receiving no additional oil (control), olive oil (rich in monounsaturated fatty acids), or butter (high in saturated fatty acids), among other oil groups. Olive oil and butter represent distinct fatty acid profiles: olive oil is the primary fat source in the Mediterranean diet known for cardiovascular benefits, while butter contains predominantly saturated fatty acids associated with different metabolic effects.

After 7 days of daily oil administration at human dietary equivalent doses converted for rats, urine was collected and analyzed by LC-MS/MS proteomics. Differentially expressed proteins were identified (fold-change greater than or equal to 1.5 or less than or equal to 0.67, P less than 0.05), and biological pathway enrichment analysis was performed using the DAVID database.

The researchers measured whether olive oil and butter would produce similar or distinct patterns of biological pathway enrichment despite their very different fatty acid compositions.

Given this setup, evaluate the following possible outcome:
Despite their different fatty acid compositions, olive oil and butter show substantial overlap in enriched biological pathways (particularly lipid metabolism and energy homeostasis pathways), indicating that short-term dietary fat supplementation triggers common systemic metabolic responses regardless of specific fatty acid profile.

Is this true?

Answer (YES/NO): NO